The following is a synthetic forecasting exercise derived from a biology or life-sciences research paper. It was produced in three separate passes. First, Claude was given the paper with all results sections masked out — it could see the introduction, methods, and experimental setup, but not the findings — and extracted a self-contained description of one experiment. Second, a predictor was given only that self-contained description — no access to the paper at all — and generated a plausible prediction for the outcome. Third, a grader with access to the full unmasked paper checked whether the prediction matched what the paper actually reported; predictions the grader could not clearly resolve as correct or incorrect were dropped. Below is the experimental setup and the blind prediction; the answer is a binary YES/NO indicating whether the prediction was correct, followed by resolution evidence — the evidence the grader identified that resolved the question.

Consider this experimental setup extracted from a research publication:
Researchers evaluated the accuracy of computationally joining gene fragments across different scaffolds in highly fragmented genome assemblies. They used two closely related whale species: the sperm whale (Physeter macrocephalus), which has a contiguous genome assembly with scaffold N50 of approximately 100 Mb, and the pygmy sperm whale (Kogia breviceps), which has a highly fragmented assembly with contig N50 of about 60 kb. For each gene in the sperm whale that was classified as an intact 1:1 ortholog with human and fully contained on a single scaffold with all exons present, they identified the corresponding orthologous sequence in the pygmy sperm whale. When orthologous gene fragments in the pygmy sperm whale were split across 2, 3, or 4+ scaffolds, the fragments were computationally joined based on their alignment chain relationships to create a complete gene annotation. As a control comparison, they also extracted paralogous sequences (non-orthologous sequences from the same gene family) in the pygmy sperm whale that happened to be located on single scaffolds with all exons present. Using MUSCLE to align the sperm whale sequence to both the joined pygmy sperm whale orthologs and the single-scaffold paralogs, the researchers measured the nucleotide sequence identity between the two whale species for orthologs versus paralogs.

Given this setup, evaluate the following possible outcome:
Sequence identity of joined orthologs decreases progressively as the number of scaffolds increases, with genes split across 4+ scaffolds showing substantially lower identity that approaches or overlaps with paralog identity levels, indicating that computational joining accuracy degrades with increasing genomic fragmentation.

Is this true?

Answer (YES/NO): NO